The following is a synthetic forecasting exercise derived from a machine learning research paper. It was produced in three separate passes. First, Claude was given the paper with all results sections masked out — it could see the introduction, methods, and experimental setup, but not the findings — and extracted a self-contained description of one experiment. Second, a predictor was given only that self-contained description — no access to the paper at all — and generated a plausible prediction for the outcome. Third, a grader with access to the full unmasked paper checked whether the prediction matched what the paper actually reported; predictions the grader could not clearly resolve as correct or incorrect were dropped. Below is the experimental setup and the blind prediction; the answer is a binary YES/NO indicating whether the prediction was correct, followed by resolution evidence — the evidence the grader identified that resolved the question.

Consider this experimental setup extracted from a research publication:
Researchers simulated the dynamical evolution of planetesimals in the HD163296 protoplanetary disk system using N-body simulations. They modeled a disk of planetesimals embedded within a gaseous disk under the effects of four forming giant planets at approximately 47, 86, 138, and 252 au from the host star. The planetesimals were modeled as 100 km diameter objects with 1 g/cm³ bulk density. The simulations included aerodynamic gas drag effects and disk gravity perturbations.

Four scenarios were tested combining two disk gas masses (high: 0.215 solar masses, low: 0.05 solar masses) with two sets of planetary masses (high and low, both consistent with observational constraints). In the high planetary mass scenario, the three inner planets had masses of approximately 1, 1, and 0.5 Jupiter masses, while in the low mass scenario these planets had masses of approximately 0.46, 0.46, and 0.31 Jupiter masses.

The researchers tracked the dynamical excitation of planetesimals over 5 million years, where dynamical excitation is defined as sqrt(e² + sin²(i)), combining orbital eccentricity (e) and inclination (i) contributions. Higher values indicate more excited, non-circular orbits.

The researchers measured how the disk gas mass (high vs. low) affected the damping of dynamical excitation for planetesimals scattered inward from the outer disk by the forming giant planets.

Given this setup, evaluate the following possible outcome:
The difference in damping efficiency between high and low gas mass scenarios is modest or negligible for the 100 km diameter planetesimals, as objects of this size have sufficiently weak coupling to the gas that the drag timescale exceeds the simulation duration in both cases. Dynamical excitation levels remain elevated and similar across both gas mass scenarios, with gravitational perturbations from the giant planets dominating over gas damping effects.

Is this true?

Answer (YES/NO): NO